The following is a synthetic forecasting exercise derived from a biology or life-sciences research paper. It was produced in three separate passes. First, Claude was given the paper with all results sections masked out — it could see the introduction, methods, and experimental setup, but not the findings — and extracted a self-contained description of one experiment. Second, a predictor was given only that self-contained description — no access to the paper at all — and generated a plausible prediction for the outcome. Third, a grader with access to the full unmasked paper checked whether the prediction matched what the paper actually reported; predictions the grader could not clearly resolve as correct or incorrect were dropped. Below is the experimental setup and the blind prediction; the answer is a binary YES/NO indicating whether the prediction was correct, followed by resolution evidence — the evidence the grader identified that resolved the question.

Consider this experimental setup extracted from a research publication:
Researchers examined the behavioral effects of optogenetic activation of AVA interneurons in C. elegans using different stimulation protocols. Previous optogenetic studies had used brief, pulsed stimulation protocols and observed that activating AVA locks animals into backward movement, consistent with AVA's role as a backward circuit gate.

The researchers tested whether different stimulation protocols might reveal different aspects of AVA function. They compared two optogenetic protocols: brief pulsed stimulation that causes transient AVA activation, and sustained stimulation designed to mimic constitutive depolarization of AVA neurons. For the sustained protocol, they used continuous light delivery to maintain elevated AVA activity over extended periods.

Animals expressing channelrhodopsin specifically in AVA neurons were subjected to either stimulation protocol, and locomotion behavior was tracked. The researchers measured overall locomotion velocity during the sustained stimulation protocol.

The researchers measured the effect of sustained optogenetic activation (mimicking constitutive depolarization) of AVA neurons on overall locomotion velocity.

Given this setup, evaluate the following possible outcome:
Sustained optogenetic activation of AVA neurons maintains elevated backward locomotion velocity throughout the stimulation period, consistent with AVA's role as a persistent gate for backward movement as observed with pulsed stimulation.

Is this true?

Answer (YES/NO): NO